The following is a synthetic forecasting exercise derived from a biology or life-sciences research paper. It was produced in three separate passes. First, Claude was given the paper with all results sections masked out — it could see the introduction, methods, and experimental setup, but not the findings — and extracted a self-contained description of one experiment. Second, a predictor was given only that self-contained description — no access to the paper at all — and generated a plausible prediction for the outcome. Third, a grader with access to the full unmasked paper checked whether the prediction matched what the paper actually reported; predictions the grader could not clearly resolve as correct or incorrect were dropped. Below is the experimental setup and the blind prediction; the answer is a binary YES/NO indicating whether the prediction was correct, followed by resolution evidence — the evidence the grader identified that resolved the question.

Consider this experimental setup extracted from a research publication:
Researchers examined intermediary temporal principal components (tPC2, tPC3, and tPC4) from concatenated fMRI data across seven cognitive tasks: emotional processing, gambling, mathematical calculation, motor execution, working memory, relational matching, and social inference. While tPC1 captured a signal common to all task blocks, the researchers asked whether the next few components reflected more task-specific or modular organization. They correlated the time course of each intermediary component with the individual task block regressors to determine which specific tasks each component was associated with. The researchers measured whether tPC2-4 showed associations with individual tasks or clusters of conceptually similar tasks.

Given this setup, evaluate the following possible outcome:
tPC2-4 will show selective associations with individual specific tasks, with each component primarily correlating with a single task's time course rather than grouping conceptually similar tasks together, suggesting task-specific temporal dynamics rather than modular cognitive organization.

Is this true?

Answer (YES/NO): NO